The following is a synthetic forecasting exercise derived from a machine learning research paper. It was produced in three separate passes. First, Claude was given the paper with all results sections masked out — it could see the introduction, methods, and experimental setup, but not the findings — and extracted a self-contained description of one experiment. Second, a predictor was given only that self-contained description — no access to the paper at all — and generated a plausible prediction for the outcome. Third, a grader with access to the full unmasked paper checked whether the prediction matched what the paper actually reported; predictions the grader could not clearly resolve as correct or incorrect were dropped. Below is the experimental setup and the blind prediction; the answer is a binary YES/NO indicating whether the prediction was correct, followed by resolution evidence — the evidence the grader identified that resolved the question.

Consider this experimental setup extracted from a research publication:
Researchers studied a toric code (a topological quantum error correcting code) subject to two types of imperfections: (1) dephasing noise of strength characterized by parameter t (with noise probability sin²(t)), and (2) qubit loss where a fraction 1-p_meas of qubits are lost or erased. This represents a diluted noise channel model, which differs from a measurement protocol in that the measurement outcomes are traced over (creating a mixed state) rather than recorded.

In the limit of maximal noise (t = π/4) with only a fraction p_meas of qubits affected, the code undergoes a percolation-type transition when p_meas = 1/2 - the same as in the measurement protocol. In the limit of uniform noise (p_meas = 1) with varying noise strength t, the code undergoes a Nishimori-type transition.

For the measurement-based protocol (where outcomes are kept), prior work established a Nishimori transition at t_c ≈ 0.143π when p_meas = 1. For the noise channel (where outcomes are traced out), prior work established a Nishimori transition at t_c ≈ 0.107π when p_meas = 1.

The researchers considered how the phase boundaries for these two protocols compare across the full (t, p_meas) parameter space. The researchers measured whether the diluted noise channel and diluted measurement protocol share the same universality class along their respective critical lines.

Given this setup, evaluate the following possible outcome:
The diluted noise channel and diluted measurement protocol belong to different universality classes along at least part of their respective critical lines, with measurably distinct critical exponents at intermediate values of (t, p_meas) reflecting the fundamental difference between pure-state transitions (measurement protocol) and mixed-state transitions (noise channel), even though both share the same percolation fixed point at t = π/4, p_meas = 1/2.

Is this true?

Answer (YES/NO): NO